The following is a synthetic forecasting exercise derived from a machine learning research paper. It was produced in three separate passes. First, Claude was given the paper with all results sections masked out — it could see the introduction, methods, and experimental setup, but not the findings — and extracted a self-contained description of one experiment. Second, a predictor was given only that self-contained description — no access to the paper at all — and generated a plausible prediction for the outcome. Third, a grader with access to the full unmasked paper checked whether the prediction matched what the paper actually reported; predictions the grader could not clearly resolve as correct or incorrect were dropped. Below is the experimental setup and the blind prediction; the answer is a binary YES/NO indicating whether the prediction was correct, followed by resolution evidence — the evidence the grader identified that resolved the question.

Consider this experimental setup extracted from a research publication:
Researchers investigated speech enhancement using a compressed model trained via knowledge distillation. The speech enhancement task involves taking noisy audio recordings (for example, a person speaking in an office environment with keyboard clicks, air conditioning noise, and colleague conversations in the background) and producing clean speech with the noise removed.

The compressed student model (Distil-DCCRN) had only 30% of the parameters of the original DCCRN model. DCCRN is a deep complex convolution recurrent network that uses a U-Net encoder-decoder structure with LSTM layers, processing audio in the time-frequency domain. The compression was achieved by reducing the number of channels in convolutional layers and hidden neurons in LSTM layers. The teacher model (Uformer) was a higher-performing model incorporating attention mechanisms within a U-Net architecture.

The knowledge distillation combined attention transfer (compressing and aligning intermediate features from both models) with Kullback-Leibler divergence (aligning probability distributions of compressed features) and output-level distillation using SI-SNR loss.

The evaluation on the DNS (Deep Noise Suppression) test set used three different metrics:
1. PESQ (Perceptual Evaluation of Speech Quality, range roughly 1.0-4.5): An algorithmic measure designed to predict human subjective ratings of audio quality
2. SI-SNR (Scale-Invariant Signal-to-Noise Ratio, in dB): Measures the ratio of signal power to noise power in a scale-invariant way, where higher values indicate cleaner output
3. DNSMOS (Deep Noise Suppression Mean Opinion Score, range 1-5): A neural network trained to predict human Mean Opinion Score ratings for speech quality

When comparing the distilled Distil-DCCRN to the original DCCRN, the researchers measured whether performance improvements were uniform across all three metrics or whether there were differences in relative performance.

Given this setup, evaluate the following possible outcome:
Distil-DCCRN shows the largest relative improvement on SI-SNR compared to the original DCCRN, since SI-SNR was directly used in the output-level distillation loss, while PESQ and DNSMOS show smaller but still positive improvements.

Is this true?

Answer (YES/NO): NO